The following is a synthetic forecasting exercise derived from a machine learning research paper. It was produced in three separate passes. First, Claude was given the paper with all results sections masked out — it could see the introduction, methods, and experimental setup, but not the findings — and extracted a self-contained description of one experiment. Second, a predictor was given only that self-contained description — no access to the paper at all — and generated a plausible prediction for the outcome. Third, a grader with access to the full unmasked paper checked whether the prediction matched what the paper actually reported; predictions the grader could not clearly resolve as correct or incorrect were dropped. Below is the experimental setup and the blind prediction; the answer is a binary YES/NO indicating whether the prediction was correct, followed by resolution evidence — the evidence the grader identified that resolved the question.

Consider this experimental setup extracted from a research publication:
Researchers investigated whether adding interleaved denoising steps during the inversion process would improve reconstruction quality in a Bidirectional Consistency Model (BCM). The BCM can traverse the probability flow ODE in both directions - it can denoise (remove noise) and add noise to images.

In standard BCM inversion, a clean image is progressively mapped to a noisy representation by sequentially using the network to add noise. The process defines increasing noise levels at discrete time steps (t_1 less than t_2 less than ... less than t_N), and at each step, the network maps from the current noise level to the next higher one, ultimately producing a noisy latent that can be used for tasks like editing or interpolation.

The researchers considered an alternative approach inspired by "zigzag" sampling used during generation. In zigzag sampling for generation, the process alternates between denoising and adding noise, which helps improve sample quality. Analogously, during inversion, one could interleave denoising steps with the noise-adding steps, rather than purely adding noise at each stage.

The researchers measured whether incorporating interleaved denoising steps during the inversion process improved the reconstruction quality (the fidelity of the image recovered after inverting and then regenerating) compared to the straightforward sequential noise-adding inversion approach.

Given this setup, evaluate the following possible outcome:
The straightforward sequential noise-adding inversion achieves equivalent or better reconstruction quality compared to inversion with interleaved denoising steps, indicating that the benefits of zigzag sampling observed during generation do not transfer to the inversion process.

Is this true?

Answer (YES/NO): YES